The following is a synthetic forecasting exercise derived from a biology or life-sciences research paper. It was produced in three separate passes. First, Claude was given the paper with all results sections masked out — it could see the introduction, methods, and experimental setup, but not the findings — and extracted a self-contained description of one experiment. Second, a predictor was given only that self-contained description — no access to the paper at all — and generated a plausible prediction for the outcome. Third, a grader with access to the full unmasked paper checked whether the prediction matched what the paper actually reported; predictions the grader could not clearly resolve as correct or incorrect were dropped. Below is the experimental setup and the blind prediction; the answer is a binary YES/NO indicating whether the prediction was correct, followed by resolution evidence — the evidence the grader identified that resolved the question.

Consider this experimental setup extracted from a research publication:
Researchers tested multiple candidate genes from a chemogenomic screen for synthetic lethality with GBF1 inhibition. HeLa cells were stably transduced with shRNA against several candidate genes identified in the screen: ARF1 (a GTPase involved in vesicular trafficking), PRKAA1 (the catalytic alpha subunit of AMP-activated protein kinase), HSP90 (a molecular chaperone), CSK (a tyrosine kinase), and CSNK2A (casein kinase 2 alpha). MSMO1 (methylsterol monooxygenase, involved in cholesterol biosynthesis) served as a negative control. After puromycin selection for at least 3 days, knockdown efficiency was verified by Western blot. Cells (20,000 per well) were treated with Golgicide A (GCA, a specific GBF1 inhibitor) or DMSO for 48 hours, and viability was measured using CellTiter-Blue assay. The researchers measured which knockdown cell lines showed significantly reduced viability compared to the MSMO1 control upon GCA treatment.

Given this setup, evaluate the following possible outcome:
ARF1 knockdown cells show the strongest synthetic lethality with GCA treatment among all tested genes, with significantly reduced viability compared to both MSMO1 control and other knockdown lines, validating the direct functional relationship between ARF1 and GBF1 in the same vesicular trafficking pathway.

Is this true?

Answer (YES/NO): YES